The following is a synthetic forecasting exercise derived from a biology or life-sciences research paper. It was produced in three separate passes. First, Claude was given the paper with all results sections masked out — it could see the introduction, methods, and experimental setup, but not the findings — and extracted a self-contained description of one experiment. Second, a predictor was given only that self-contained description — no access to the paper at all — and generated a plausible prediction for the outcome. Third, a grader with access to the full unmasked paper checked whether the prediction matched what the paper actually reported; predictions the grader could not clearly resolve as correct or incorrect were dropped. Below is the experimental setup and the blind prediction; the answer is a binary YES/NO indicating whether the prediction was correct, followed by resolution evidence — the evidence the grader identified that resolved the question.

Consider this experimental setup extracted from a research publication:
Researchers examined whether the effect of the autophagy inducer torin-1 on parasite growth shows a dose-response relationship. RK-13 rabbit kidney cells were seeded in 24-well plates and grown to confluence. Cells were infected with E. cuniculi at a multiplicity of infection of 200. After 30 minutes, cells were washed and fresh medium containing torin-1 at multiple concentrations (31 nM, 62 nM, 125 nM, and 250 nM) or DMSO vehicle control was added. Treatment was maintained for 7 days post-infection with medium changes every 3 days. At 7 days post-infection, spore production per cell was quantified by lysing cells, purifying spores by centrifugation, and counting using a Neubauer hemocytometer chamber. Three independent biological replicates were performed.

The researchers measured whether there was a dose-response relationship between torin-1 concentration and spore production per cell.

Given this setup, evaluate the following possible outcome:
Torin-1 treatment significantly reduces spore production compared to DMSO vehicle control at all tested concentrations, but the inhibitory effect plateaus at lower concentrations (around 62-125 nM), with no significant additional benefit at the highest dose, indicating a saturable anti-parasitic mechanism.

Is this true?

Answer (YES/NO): NO